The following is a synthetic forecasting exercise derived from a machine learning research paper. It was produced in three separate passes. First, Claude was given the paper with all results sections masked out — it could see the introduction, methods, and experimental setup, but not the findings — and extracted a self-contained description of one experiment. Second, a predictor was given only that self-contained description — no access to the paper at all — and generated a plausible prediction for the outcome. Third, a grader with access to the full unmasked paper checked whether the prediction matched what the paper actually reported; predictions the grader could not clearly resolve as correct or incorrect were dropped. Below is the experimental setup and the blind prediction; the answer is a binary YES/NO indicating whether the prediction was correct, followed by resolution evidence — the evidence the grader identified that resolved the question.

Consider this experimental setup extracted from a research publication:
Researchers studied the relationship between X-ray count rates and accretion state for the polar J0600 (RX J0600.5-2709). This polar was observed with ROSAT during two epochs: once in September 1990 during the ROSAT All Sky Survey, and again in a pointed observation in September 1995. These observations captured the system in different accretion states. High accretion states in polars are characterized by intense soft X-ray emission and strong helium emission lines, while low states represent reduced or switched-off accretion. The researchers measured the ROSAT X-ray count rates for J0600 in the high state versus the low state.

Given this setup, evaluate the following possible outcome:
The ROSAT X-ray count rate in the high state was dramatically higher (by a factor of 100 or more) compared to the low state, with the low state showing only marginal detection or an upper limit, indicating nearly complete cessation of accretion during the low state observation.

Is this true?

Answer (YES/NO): NO